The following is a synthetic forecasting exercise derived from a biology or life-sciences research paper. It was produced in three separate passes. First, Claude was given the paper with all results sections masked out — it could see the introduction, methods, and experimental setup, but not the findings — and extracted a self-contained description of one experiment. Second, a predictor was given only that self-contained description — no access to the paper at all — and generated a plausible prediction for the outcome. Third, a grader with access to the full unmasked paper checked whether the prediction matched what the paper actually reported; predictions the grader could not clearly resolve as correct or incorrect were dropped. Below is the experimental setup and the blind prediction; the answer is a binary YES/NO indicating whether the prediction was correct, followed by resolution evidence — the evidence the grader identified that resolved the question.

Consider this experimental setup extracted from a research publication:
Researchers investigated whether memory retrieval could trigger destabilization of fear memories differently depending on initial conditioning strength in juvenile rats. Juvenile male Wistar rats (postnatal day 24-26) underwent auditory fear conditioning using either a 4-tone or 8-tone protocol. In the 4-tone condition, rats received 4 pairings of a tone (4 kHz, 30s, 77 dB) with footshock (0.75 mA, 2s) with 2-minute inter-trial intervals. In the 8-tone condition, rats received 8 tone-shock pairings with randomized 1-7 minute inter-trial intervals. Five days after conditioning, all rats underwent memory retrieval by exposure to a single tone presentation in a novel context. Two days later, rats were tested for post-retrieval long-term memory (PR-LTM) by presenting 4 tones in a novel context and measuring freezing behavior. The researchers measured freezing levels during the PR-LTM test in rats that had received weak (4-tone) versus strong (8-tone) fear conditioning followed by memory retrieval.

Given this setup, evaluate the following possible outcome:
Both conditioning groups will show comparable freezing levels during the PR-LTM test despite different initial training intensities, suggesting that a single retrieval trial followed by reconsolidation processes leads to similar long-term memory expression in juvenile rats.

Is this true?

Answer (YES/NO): NO